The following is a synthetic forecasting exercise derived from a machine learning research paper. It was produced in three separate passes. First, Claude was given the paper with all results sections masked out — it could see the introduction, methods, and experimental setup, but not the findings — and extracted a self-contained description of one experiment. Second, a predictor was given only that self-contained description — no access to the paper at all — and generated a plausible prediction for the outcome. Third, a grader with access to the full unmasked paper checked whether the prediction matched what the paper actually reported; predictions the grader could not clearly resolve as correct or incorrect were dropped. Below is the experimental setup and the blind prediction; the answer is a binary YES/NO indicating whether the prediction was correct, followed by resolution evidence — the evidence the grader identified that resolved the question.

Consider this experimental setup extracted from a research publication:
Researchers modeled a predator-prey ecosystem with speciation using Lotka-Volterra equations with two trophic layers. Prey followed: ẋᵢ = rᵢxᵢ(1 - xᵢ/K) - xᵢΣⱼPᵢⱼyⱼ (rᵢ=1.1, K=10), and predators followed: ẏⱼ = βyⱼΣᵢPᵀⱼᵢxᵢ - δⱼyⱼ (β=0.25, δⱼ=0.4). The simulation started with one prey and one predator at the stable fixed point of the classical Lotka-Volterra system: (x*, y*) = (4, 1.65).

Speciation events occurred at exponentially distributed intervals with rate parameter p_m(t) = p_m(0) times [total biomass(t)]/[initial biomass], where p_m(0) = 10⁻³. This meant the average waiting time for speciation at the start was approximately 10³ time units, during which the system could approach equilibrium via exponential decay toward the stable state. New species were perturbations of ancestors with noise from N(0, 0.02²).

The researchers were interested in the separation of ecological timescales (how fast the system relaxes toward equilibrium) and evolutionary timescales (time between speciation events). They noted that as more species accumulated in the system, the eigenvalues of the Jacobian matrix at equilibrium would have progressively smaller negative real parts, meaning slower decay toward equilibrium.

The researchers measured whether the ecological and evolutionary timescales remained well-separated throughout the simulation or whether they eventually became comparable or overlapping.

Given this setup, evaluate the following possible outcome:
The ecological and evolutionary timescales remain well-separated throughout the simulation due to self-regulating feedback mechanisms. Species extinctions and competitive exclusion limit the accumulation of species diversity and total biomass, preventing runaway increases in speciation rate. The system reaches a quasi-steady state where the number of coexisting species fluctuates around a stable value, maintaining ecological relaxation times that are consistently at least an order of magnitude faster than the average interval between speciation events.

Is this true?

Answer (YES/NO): NO